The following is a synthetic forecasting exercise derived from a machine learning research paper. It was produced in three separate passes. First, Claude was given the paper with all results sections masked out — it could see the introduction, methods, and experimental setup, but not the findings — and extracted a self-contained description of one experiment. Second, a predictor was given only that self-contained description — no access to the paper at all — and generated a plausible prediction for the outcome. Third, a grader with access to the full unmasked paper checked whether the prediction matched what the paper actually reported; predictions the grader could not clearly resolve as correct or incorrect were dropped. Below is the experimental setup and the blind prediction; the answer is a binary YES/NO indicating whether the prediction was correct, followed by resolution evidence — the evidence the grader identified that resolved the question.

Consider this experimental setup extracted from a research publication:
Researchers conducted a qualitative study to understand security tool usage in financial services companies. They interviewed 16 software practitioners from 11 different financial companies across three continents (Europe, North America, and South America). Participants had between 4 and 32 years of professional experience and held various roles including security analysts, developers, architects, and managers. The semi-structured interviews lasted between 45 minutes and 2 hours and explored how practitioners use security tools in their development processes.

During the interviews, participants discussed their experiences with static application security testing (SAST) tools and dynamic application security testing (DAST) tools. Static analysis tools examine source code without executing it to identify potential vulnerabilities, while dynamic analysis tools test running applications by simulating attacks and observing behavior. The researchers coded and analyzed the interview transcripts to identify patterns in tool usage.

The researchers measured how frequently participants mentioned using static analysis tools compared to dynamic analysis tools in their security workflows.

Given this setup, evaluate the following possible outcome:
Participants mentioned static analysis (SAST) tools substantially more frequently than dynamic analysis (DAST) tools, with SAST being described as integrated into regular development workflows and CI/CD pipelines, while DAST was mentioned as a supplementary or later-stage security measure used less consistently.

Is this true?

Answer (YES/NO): YES